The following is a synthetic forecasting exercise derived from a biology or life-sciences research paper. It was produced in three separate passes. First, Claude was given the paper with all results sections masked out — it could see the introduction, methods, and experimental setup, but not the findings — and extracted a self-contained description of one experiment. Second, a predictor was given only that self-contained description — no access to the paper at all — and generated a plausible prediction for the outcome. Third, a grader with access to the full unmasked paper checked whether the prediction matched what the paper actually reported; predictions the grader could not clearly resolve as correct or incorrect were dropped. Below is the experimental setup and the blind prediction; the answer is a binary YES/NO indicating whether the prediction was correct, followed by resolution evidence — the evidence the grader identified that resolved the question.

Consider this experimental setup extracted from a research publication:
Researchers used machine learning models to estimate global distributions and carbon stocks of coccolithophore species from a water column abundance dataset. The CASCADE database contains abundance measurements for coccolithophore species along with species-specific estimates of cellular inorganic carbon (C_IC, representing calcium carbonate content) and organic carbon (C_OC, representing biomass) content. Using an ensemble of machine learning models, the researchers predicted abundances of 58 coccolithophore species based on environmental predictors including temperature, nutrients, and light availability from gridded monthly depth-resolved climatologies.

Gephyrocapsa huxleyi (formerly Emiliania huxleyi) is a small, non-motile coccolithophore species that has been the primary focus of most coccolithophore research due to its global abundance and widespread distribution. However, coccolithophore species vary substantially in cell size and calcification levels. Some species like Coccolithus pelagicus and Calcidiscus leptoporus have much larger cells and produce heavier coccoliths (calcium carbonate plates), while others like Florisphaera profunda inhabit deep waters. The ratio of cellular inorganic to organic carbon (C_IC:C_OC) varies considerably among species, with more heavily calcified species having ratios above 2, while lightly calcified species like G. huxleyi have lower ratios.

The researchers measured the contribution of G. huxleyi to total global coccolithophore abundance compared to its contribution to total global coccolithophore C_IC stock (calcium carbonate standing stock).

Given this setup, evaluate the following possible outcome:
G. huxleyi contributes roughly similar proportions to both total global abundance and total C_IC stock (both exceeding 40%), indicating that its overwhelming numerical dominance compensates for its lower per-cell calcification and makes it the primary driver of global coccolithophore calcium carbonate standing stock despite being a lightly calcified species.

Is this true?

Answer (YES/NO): NO